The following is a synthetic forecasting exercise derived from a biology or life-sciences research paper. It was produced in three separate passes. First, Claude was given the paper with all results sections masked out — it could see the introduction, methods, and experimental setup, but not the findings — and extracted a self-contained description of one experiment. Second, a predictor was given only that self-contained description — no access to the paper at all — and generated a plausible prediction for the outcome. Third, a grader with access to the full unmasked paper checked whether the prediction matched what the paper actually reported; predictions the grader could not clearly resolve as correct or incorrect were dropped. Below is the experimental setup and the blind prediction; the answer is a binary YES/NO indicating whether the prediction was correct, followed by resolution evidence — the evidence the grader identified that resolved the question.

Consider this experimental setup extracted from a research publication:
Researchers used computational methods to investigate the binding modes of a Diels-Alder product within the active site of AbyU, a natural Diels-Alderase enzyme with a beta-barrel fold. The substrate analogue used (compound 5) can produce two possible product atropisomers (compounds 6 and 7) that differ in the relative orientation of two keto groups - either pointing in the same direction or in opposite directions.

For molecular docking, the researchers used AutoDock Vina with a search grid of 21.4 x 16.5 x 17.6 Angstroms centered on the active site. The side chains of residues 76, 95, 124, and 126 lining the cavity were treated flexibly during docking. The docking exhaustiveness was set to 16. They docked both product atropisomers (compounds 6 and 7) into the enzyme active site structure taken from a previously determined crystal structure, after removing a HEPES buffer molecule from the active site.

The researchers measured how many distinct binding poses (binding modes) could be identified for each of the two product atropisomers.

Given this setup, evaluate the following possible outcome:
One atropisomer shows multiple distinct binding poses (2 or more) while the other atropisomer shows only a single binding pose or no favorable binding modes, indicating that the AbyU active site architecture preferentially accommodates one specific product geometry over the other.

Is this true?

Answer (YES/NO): NO